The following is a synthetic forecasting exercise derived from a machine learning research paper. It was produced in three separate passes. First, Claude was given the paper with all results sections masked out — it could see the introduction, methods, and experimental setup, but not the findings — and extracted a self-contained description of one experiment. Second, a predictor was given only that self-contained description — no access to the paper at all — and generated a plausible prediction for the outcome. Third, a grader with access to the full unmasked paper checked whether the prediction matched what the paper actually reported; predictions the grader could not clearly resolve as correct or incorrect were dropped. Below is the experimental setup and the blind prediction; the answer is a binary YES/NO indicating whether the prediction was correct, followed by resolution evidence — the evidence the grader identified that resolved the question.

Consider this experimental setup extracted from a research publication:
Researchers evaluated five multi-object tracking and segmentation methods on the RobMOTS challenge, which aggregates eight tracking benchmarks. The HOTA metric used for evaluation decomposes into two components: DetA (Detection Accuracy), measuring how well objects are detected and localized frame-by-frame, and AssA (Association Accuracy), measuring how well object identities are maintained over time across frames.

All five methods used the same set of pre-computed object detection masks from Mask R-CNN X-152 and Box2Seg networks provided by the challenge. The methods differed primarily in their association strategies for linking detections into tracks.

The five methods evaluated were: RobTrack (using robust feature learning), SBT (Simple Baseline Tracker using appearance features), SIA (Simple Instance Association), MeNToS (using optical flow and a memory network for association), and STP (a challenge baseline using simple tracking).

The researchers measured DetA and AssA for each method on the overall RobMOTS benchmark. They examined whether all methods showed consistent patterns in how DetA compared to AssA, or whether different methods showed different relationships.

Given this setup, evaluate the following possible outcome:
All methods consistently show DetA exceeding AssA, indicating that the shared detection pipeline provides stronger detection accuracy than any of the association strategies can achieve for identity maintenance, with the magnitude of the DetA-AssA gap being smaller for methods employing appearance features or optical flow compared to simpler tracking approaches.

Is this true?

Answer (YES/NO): NO